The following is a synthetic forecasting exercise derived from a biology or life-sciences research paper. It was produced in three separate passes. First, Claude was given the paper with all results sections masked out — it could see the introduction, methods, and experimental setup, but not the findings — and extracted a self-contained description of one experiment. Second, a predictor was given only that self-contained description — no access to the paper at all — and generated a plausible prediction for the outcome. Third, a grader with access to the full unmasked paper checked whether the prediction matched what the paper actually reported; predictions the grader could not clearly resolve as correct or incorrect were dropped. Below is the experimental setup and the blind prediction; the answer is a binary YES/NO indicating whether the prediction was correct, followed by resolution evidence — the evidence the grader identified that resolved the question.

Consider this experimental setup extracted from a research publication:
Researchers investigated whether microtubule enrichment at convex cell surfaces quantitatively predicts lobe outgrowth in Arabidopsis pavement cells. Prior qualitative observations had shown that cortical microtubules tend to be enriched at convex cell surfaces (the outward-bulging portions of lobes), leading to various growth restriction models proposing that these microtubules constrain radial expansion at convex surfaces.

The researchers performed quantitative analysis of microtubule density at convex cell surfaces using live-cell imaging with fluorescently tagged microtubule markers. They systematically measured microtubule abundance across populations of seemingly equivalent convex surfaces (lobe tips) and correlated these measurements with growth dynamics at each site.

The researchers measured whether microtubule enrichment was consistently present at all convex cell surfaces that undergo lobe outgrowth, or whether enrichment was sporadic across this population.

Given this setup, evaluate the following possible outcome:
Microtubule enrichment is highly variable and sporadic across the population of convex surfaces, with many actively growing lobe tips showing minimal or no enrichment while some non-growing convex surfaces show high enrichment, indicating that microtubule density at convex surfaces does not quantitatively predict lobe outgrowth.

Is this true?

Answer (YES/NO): YES